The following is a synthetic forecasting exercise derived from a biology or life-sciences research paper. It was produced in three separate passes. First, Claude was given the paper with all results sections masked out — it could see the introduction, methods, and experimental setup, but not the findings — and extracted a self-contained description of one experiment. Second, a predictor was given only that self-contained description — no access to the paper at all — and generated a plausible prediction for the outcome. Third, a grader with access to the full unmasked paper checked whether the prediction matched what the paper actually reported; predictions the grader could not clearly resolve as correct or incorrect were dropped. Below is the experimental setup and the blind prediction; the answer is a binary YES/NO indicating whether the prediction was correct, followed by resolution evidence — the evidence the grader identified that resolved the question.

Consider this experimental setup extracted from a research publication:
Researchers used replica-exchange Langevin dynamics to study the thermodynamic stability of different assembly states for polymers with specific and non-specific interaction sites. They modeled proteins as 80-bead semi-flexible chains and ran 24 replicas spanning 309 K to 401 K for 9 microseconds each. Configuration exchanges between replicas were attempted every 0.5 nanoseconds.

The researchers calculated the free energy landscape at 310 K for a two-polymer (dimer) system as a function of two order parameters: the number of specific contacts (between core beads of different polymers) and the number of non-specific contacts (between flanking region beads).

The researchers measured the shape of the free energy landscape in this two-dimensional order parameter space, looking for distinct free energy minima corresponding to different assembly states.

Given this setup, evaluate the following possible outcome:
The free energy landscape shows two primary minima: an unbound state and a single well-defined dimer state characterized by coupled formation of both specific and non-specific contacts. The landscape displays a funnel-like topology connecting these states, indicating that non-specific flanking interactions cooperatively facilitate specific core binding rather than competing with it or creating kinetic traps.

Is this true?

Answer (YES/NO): NO